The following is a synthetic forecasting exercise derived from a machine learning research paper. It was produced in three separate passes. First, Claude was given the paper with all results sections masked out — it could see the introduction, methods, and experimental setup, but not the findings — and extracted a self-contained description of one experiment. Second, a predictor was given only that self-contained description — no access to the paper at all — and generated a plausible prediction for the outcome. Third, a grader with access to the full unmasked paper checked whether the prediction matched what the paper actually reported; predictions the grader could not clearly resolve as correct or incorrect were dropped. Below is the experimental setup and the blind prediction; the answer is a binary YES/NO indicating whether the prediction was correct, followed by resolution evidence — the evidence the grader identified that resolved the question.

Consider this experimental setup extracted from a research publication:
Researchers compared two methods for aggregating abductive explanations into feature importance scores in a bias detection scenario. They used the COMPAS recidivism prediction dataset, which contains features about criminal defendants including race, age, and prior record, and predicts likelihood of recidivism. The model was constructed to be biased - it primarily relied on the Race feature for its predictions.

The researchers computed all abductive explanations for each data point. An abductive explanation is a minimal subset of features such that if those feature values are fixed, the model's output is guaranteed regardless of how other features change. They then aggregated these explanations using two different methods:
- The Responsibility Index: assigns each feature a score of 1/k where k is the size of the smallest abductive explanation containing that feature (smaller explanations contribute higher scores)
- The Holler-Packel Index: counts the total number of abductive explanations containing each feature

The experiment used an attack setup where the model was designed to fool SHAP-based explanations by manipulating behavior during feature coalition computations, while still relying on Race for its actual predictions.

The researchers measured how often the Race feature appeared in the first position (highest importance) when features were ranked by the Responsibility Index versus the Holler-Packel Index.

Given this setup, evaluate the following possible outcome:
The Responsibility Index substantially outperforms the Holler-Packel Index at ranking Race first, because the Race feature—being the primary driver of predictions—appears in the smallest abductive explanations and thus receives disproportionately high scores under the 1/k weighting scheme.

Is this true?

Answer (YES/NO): NO